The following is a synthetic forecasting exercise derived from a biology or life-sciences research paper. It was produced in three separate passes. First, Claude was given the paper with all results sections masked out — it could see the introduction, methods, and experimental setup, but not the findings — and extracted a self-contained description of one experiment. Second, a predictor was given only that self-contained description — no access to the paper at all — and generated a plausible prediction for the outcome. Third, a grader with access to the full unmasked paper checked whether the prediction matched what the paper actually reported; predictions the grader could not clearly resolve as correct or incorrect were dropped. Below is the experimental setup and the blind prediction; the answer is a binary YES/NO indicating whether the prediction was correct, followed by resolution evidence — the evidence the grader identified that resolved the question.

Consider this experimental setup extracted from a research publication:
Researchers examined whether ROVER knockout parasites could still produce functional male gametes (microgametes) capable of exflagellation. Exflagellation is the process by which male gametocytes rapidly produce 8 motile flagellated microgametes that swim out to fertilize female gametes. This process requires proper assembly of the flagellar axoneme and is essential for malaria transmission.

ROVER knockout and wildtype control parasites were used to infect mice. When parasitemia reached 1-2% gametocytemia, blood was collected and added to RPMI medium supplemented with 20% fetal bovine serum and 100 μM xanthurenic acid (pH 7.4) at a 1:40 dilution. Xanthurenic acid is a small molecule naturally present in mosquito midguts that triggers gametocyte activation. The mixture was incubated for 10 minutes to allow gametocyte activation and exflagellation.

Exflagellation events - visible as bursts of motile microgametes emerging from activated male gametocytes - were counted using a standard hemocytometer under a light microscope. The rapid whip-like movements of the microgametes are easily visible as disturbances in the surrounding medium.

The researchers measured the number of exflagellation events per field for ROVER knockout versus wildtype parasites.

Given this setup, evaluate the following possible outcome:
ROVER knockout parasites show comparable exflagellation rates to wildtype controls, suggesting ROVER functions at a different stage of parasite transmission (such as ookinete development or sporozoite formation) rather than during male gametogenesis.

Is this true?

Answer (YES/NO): YES